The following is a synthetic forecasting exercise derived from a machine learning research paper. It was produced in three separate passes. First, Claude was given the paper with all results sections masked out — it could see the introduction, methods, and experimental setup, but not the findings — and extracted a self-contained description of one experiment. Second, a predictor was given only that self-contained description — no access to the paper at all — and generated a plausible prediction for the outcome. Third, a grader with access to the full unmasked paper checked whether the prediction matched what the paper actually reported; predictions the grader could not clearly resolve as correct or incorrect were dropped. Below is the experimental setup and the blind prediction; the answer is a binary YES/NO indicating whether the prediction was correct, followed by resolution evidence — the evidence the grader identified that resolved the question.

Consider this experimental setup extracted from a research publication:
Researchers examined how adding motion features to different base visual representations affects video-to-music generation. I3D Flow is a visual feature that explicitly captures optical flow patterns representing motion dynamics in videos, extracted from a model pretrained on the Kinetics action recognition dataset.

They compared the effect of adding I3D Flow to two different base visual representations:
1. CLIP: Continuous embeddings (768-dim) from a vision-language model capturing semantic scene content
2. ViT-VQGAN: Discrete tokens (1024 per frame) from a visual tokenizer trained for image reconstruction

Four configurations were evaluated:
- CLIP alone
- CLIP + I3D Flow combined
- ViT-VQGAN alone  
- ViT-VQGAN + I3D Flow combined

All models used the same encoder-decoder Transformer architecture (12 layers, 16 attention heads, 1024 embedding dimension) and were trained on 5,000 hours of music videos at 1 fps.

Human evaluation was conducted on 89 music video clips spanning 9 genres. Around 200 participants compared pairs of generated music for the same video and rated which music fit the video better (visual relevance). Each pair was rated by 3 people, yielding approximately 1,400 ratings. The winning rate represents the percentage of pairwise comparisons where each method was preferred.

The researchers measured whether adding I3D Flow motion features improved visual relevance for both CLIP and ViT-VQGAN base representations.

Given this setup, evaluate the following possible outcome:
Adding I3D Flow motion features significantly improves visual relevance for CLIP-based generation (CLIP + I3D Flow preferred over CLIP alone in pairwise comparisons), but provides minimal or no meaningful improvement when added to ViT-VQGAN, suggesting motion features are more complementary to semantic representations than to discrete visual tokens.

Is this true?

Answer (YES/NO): NO